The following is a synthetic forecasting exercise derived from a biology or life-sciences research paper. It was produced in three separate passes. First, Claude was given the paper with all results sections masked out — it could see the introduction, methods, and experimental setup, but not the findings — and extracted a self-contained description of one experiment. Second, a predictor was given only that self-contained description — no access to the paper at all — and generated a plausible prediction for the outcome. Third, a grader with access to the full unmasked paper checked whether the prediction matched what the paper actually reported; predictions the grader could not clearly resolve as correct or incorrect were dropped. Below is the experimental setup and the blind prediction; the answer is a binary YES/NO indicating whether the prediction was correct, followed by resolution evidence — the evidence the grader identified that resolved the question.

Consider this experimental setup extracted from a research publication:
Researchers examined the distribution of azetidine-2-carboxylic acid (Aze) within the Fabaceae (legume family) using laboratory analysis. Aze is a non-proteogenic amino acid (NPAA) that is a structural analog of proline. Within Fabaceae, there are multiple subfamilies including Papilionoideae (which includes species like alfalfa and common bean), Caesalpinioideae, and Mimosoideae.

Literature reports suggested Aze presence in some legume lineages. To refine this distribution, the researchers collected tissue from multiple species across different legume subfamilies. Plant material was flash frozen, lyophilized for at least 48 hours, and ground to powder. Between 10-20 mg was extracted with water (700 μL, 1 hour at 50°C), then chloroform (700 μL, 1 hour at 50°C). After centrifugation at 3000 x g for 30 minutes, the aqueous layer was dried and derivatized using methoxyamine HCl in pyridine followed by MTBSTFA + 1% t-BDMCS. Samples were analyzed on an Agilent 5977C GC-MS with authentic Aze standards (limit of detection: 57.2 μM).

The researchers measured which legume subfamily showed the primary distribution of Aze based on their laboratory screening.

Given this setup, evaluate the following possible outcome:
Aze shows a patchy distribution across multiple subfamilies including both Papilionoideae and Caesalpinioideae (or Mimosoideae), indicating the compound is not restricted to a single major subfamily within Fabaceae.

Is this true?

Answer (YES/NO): NO